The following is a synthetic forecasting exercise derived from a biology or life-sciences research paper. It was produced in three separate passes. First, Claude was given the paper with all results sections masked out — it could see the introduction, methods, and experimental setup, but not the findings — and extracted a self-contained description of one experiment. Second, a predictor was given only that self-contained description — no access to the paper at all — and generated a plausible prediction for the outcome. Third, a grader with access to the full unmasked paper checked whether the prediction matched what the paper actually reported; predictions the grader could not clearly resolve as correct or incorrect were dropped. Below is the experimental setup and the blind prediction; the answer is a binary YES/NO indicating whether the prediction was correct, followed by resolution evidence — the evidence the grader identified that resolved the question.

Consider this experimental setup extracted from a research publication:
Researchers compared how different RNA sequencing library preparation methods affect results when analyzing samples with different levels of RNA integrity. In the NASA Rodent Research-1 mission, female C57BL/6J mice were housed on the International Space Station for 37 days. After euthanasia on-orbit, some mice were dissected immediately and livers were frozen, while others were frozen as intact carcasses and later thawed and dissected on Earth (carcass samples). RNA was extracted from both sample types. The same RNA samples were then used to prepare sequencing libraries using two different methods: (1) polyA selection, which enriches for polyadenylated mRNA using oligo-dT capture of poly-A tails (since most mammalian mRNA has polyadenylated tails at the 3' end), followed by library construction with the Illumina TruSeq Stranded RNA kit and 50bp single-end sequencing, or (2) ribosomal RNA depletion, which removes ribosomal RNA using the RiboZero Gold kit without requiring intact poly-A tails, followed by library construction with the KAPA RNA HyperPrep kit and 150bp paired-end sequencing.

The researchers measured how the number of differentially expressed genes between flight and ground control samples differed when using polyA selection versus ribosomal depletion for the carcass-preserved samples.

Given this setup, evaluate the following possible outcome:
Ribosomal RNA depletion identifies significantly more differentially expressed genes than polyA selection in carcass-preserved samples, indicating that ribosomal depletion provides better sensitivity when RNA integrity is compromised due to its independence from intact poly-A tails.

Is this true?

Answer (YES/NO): YES